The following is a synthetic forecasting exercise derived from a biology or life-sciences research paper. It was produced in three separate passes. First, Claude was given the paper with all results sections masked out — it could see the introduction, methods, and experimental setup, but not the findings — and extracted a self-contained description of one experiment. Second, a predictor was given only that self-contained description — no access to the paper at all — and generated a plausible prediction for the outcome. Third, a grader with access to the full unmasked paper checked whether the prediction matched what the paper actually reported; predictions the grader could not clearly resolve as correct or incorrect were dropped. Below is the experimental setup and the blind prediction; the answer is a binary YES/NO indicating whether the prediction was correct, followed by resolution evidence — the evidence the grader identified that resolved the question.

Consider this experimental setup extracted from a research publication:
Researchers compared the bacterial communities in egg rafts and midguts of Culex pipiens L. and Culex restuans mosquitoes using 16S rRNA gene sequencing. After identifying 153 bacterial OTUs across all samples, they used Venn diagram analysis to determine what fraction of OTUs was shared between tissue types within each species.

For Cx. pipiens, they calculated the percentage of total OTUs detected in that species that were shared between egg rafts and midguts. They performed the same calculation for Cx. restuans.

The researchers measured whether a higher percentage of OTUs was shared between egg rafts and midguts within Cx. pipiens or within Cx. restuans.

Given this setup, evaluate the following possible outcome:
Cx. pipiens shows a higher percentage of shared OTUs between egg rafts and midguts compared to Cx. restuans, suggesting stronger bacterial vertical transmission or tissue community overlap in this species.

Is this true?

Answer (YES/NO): YES